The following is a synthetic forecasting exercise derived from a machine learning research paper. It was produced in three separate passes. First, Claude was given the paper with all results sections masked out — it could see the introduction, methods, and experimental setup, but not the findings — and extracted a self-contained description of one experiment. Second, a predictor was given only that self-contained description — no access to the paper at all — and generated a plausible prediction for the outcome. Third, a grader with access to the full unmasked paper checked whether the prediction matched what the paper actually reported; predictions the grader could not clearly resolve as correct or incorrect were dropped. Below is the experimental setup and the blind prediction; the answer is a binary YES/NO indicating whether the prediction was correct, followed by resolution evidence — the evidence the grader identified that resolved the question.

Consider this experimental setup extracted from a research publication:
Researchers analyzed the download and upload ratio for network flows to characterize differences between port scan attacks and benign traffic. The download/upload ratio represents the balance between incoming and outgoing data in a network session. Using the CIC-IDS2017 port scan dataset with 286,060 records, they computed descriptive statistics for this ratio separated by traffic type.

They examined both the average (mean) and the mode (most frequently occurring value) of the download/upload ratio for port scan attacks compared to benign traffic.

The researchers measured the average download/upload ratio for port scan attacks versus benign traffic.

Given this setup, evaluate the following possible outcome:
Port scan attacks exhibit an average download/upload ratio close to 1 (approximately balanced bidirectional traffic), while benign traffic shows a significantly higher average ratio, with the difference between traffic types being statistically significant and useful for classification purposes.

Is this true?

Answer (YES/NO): NO